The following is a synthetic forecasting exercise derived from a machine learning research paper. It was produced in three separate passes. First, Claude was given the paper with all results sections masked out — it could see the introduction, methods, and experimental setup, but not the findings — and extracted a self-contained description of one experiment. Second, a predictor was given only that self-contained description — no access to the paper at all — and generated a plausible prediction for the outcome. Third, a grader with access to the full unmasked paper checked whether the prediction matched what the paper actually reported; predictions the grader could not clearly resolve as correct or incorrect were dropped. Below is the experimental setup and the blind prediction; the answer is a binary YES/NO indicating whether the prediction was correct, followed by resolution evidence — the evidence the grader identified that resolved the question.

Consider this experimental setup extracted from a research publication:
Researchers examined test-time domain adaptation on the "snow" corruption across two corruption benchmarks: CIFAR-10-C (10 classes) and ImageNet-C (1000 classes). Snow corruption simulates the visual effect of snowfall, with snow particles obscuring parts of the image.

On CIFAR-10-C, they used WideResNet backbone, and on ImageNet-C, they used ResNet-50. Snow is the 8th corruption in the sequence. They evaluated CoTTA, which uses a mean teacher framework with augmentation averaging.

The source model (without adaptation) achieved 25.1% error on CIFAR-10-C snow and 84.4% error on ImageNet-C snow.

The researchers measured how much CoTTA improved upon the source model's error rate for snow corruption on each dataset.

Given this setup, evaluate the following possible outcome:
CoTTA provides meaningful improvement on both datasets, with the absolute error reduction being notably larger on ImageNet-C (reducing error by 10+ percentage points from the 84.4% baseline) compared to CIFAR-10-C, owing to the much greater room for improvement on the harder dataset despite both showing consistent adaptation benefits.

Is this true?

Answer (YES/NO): YES